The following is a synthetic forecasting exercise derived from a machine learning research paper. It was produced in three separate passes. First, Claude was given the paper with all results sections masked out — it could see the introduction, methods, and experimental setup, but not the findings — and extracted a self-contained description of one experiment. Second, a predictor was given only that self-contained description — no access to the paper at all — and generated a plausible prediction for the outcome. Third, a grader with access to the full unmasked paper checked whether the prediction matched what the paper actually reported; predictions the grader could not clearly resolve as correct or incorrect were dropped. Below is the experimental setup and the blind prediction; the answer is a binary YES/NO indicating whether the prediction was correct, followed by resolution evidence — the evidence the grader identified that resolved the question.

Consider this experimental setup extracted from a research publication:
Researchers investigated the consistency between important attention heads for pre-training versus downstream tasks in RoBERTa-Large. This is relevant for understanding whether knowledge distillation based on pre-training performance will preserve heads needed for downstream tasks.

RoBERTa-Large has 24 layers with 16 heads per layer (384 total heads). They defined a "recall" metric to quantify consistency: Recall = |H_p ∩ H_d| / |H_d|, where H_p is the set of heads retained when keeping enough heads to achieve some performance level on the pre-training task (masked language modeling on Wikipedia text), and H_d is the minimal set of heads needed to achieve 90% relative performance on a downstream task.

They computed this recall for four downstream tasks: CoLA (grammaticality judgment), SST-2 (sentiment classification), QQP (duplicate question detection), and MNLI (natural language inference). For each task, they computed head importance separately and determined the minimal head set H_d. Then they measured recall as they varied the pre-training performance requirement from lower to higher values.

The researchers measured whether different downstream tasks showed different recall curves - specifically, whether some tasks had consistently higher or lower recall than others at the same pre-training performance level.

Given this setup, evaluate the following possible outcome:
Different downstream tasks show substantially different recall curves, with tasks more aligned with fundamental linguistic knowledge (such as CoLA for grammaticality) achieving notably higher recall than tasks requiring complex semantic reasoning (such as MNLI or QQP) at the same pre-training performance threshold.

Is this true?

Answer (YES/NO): NO